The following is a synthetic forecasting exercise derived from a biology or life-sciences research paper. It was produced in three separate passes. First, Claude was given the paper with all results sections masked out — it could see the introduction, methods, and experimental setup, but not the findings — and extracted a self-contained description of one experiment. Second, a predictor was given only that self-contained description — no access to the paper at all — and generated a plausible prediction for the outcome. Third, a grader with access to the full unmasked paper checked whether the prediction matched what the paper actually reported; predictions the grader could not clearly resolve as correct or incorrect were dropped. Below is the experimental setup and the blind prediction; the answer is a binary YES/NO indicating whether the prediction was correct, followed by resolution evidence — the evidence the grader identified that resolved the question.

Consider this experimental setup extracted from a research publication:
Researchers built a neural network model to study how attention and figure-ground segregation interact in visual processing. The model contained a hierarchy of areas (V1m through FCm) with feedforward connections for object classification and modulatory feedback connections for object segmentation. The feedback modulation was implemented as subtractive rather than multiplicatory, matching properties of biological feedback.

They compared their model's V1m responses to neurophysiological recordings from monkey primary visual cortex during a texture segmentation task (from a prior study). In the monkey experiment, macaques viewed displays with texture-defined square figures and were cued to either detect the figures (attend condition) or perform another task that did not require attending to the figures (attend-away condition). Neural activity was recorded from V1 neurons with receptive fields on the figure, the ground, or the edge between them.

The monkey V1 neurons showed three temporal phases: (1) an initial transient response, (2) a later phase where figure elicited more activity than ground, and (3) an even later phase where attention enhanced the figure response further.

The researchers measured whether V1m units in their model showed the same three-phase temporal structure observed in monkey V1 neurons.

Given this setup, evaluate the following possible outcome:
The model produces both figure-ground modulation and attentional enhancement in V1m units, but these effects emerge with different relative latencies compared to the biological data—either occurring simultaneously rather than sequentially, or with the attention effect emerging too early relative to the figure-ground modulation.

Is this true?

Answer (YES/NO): NO